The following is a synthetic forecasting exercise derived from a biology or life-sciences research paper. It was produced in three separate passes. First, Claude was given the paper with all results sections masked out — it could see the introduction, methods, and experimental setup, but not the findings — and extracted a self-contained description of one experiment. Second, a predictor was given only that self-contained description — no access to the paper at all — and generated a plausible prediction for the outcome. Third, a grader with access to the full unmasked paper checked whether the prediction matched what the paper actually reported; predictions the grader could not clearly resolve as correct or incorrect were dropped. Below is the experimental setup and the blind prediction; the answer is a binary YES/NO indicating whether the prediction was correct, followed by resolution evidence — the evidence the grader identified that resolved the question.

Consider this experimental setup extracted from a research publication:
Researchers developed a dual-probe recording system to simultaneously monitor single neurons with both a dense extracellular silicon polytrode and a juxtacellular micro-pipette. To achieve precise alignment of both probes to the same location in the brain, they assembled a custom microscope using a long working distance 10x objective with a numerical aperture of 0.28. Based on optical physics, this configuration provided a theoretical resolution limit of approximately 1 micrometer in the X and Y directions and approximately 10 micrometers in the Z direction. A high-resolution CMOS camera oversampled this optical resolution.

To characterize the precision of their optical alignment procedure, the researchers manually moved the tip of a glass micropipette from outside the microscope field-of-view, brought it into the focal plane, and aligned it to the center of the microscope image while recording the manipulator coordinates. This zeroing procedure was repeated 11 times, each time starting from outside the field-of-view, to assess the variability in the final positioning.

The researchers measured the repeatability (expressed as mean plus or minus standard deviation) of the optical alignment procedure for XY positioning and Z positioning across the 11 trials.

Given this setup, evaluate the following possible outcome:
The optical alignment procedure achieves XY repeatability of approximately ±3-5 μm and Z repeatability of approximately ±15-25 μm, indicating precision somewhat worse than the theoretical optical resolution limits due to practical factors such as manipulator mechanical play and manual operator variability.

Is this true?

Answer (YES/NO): NO